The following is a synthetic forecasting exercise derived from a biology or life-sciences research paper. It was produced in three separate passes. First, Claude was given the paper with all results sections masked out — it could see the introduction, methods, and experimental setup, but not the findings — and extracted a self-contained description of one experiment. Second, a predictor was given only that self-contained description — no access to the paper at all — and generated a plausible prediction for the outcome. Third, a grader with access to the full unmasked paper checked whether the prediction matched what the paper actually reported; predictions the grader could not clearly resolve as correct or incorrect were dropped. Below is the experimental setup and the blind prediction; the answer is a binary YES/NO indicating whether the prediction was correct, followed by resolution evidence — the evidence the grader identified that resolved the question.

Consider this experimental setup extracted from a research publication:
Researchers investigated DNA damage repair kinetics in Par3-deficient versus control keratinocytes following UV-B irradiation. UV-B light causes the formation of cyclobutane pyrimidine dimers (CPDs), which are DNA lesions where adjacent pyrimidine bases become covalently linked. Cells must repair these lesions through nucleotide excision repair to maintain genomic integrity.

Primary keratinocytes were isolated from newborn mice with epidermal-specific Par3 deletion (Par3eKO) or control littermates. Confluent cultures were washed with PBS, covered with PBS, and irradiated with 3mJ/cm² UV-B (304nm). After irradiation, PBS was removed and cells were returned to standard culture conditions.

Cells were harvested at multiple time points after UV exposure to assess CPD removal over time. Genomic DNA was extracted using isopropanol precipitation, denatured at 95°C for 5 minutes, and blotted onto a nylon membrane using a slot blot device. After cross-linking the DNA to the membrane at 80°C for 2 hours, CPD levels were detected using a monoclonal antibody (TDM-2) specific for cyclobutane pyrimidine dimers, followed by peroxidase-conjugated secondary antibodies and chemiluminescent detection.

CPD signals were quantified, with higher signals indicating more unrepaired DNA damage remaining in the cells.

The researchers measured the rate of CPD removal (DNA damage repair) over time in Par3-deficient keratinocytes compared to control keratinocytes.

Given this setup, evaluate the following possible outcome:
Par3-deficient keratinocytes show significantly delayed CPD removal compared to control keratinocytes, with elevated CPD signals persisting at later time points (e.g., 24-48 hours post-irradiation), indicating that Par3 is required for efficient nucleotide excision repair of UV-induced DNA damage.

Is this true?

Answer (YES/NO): NO